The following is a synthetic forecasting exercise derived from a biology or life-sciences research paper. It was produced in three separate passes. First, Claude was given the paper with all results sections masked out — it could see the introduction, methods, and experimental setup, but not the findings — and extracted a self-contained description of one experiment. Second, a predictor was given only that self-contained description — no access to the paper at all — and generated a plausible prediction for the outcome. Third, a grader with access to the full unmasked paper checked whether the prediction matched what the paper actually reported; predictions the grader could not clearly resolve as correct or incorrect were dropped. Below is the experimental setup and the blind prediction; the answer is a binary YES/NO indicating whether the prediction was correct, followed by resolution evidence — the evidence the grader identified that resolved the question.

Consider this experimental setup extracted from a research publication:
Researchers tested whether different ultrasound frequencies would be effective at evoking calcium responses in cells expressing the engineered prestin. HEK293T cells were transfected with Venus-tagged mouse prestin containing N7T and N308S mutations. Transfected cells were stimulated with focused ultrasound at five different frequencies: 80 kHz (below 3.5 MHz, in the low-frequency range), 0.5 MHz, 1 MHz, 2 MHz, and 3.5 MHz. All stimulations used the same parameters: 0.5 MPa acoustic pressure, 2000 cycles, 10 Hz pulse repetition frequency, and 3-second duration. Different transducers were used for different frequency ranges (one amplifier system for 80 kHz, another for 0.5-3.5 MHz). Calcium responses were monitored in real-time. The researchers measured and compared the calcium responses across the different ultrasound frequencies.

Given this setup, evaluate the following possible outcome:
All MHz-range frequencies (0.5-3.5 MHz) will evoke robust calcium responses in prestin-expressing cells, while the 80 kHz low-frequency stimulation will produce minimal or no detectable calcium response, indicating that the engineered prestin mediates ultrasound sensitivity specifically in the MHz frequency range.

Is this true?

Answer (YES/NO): NO